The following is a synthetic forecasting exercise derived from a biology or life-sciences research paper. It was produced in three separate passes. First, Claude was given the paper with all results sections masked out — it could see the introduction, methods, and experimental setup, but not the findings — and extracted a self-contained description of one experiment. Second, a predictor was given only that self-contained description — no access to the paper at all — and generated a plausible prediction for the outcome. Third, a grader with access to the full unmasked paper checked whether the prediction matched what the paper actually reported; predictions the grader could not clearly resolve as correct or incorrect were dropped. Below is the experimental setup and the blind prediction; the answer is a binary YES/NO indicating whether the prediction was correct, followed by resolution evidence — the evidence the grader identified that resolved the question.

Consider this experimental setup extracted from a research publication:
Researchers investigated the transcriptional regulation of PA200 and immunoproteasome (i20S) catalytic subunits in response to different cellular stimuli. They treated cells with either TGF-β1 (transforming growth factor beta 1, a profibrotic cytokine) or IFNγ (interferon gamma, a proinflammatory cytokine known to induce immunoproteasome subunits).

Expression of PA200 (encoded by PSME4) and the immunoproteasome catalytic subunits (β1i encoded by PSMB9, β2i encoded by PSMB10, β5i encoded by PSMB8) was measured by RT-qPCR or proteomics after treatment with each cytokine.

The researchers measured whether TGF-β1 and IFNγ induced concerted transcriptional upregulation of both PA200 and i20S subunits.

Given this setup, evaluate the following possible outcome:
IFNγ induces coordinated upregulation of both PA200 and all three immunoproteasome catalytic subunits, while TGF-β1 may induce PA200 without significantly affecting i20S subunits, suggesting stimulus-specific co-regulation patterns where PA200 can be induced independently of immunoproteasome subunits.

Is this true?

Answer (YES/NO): NO